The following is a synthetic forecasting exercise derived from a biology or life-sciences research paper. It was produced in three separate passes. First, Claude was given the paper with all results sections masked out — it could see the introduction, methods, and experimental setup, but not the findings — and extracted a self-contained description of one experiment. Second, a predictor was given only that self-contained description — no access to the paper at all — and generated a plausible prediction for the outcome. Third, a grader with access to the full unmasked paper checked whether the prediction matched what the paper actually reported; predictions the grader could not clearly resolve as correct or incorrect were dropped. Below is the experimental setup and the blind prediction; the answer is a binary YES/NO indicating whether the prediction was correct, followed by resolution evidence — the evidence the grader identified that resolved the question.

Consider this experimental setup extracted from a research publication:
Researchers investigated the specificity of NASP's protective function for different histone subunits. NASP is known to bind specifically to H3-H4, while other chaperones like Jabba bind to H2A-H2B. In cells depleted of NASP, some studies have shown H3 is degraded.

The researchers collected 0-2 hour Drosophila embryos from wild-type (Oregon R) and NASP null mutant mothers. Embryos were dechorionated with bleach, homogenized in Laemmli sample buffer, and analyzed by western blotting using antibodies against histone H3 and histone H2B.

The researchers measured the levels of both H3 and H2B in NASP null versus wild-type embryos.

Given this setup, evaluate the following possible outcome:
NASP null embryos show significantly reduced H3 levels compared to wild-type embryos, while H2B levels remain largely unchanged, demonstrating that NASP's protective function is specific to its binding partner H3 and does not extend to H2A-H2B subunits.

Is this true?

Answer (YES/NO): YES